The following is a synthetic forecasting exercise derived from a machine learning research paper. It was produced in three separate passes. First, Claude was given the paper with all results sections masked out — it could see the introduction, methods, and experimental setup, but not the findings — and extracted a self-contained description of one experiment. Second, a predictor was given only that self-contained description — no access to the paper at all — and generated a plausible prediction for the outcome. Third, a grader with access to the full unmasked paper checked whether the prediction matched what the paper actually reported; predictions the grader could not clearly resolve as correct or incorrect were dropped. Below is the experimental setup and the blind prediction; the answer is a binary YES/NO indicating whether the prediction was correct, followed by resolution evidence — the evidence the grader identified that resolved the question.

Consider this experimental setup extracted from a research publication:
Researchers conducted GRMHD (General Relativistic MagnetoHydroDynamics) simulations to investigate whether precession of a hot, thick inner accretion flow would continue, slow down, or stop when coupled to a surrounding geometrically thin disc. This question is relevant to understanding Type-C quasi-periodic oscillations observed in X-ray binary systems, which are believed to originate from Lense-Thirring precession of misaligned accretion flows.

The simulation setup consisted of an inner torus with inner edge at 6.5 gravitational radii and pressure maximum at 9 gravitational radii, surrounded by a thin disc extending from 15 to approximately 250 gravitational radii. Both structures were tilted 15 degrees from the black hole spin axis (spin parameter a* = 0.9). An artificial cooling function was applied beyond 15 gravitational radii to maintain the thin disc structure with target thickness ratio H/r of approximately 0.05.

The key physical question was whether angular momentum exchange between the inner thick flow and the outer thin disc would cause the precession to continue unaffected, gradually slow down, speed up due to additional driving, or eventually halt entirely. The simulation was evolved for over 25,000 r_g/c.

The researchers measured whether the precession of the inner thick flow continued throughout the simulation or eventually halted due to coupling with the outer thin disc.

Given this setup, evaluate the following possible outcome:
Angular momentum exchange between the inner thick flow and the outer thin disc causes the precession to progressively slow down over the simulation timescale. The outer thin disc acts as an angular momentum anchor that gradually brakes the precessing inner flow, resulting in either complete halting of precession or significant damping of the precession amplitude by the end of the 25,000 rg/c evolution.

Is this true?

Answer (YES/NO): NO